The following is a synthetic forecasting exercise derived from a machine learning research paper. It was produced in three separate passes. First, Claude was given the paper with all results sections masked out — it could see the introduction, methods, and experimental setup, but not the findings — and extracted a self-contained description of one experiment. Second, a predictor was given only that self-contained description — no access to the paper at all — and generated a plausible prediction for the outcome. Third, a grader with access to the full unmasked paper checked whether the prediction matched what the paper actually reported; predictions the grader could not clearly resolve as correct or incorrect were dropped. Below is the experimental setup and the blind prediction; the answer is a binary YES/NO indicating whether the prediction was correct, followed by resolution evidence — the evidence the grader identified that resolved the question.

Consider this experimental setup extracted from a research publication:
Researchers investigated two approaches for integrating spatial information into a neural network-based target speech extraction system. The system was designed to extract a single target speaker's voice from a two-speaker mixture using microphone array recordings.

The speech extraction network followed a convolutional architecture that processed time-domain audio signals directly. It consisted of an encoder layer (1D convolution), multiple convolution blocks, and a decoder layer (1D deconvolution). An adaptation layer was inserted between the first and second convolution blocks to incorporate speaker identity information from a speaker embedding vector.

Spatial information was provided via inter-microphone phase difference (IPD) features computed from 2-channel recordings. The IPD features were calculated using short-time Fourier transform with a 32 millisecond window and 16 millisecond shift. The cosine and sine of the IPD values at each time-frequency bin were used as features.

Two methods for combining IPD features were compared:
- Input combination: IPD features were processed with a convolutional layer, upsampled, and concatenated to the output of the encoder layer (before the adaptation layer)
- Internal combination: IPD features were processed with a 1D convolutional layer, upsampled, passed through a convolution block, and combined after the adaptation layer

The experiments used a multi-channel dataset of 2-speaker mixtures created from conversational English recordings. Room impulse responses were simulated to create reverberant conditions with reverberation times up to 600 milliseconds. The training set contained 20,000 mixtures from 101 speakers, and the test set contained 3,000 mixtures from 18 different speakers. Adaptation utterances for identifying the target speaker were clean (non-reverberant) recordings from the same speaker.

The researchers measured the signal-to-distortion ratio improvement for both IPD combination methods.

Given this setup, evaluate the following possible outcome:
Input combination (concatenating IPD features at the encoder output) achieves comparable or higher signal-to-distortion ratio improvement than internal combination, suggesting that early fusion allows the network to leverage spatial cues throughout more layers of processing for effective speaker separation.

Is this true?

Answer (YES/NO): NO